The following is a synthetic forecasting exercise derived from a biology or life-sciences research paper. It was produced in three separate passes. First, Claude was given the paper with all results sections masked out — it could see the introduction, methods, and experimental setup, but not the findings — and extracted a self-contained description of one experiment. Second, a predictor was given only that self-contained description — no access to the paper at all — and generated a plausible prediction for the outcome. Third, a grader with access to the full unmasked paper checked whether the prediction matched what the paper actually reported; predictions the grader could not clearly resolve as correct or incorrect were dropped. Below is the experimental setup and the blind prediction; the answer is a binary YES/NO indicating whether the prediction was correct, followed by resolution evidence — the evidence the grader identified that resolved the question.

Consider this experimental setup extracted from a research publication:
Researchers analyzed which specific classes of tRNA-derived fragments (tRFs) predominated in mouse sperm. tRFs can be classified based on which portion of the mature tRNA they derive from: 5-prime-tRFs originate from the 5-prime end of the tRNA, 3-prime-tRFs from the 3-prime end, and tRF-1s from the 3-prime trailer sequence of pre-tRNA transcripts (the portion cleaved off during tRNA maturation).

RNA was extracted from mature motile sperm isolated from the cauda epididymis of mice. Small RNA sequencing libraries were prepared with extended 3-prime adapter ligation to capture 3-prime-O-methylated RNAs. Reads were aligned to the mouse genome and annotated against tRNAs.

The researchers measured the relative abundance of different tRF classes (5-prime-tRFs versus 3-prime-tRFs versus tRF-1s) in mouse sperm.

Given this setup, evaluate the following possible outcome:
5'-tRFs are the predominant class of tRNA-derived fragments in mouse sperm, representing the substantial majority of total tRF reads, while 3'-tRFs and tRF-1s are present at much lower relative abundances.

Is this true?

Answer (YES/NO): YES